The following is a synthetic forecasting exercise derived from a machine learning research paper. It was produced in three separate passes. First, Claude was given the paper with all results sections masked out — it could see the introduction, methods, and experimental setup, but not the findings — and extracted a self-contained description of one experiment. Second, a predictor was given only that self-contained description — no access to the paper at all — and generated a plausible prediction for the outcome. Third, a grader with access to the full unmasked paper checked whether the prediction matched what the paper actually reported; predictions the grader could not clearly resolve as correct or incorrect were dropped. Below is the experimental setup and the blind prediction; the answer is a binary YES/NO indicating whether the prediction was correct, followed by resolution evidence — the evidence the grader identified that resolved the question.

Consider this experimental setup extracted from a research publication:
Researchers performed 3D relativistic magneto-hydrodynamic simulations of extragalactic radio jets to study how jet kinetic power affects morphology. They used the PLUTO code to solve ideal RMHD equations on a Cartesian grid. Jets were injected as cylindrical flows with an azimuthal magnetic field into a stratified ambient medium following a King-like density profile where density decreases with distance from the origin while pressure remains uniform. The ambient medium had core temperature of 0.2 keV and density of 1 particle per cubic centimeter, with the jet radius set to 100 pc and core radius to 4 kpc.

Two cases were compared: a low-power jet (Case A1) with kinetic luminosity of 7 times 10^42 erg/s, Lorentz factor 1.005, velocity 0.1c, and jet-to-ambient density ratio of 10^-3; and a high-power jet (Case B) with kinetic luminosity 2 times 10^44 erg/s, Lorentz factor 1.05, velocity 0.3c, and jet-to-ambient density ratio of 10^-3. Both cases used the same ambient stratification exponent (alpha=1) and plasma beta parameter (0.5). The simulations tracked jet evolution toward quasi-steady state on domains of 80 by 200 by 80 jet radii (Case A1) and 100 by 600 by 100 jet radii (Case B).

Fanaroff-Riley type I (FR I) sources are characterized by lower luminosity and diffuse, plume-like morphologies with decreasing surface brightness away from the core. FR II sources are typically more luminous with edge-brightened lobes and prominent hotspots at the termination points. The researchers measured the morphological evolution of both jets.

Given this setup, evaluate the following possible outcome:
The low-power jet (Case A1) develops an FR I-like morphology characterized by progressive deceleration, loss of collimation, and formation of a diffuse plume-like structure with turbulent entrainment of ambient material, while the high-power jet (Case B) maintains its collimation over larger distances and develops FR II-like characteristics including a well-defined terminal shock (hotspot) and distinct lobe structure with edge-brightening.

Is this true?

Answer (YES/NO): YES